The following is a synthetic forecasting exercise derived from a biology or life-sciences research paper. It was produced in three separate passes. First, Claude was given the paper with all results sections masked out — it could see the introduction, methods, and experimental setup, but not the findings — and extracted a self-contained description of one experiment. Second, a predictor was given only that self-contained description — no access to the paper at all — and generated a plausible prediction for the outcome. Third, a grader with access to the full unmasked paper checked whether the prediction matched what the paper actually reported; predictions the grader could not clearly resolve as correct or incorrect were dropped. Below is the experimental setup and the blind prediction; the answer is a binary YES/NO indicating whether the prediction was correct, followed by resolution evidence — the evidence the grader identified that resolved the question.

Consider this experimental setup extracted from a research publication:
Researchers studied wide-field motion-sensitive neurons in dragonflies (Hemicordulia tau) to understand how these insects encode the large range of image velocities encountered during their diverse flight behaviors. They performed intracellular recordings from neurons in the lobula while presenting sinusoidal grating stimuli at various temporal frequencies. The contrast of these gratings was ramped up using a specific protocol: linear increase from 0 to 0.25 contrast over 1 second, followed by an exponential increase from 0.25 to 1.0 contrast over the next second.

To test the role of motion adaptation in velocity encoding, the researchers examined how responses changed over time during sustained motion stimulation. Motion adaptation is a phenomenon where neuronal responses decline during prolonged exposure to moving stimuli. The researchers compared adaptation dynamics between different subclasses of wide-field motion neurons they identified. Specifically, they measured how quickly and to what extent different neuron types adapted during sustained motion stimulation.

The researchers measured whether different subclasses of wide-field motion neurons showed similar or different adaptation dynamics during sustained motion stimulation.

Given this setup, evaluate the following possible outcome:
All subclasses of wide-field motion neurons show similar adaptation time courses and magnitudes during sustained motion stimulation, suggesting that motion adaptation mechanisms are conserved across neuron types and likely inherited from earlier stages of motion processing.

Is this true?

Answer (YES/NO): NO